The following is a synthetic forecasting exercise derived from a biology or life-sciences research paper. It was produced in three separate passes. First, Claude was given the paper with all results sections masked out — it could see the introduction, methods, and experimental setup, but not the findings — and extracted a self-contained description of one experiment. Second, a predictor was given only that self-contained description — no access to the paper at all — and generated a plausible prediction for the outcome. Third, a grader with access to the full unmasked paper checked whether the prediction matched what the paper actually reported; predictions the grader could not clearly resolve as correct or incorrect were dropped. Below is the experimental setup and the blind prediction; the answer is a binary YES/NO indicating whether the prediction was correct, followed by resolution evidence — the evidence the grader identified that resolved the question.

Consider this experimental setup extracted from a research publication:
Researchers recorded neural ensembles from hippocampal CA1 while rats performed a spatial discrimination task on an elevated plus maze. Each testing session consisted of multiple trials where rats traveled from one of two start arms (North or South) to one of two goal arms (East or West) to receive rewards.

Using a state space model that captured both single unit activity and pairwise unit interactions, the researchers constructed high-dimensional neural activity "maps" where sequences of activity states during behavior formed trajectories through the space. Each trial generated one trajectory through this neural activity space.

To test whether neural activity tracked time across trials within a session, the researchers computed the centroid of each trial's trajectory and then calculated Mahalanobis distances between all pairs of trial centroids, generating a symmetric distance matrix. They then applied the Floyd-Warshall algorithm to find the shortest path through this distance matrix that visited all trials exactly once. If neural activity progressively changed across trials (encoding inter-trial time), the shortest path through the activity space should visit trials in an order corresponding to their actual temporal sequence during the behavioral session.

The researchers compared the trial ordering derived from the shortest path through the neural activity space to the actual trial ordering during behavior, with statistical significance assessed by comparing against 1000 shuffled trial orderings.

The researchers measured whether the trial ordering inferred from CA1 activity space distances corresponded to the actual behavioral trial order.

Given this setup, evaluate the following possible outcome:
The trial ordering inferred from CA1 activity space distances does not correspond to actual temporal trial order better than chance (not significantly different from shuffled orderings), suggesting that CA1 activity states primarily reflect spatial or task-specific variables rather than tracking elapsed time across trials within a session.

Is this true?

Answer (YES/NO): NO